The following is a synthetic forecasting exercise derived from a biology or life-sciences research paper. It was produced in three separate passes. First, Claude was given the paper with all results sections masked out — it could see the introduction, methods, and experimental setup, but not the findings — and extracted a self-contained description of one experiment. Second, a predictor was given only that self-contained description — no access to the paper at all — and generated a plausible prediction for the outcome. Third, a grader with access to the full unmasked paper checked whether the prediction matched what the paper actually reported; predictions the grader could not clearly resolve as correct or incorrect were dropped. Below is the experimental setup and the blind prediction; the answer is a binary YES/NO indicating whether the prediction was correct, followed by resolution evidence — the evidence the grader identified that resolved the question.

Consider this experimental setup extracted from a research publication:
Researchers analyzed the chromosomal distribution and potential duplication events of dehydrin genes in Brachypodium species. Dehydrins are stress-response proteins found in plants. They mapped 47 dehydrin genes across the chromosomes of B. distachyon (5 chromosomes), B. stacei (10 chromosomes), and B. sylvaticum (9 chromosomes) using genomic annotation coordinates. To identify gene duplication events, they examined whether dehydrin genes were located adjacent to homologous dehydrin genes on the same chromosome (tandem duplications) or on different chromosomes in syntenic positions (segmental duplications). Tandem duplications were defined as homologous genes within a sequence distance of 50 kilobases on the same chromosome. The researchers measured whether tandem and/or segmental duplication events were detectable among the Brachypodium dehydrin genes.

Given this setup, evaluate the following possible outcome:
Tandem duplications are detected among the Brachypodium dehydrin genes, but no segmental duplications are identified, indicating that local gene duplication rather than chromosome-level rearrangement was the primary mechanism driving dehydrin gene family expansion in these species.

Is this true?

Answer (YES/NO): NO